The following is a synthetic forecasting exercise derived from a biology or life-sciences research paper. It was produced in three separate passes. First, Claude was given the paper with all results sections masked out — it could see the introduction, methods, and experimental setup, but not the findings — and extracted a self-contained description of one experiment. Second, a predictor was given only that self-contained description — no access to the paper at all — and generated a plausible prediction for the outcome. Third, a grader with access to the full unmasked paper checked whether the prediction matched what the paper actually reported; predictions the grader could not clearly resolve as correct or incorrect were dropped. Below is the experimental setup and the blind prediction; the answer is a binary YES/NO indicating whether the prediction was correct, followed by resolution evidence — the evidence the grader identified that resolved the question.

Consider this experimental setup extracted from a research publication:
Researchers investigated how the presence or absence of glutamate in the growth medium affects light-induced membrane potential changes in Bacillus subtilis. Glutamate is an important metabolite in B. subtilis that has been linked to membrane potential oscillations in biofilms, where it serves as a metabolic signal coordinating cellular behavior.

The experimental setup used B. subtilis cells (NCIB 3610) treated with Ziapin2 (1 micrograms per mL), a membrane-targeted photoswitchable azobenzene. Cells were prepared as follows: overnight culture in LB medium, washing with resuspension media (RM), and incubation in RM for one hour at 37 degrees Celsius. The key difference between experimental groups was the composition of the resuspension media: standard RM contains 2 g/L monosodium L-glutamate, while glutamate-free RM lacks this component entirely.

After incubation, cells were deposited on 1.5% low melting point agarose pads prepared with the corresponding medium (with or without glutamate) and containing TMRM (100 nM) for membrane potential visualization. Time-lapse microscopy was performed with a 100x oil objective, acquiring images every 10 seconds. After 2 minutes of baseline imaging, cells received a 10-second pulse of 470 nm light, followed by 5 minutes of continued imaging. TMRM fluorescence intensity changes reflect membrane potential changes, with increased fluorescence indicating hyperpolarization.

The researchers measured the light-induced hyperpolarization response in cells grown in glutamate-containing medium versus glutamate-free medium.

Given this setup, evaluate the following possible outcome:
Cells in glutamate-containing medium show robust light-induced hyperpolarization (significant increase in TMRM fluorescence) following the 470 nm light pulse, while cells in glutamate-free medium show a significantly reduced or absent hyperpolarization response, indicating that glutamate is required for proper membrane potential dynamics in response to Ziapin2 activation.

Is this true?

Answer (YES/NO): YES